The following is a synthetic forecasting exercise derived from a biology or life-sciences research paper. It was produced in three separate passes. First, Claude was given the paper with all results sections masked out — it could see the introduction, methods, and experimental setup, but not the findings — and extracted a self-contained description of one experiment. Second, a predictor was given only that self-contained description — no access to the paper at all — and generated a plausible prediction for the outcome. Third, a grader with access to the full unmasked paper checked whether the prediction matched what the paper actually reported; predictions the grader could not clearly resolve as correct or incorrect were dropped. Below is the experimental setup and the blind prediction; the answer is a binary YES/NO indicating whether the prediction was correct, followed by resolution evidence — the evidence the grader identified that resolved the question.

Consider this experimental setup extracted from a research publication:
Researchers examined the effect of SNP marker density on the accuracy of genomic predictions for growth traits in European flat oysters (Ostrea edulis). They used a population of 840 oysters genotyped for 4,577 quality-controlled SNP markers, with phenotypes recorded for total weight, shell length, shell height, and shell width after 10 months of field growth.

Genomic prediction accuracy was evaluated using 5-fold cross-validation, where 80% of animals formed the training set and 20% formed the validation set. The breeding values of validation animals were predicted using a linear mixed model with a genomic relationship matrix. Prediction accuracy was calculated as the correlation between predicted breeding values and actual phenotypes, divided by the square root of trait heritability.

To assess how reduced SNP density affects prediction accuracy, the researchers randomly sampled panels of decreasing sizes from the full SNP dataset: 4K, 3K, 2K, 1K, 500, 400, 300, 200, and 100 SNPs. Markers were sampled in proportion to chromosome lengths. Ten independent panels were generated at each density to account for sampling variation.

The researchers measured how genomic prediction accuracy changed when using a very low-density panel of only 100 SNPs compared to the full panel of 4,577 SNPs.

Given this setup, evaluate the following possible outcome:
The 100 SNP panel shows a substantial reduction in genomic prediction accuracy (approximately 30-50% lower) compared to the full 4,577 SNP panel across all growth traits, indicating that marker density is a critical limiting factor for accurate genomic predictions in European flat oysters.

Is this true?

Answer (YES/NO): NO